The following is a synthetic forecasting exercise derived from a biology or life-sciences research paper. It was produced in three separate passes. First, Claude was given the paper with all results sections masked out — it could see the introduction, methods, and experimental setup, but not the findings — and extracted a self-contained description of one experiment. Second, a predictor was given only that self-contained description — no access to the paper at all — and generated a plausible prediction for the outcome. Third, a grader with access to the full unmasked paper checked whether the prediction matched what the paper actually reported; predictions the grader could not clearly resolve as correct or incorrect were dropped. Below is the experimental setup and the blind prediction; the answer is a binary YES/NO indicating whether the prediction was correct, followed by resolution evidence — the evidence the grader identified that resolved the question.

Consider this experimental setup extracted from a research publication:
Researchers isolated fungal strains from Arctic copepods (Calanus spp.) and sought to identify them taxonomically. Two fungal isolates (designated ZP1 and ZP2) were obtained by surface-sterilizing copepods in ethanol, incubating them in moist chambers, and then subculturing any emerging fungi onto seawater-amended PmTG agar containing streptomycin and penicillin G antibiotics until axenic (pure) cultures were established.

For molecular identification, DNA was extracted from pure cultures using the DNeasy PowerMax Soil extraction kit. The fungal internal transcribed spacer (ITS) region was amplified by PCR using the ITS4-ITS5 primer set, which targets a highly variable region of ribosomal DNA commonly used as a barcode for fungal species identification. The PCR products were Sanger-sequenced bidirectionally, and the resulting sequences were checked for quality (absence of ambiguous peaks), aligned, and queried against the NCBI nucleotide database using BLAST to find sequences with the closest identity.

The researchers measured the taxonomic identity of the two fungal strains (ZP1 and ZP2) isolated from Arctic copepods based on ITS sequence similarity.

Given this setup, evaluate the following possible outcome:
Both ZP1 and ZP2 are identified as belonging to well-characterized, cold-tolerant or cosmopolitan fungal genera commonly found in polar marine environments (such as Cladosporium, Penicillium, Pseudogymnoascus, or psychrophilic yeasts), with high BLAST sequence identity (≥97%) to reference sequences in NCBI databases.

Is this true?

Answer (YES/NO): YES